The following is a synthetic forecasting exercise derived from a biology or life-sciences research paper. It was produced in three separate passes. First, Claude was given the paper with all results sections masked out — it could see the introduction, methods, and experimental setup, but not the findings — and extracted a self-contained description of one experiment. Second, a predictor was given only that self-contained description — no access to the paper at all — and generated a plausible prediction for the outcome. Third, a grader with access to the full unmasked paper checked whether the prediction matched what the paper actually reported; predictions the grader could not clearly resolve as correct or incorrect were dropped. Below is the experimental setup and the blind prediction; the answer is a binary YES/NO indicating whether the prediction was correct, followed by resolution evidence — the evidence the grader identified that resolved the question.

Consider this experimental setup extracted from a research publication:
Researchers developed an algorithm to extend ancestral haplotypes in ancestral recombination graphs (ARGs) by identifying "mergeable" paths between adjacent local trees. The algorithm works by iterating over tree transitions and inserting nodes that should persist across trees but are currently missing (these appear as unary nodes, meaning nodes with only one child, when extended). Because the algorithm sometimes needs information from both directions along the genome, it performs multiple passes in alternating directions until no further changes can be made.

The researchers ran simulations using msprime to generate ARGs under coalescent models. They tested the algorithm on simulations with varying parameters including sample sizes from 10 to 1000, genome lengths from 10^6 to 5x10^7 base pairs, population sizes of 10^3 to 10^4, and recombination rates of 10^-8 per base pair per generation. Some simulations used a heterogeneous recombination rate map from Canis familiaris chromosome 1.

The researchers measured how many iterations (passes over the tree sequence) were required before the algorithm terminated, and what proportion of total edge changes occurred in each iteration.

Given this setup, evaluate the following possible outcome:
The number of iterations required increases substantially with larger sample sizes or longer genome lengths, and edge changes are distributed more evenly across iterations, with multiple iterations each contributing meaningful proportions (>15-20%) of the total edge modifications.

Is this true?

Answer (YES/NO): NO